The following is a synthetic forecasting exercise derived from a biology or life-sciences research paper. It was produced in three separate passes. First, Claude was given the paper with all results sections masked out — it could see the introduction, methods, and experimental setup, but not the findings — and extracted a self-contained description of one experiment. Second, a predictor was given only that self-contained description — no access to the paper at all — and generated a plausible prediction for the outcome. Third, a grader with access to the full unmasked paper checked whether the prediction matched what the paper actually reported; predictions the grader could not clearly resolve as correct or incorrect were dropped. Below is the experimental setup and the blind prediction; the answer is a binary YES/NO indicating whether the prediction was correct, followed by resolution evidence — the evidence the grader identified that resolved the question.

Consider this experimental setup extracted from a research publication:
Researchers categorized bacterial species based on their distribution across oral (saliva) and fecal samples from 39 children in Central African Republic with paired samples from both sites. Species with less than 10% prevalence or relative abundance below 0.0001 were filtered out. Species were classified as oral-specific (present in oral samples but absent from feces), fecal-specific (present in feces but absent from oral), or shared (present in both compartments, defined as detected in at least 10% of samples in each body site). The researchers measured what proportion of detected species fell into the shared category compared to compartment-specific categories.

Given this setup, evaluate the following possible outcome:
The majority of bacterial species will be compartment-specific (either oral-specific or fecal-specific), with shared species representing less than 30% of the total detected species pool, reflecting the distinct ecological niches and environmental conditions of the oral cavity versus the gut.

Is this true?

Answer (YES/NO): YES